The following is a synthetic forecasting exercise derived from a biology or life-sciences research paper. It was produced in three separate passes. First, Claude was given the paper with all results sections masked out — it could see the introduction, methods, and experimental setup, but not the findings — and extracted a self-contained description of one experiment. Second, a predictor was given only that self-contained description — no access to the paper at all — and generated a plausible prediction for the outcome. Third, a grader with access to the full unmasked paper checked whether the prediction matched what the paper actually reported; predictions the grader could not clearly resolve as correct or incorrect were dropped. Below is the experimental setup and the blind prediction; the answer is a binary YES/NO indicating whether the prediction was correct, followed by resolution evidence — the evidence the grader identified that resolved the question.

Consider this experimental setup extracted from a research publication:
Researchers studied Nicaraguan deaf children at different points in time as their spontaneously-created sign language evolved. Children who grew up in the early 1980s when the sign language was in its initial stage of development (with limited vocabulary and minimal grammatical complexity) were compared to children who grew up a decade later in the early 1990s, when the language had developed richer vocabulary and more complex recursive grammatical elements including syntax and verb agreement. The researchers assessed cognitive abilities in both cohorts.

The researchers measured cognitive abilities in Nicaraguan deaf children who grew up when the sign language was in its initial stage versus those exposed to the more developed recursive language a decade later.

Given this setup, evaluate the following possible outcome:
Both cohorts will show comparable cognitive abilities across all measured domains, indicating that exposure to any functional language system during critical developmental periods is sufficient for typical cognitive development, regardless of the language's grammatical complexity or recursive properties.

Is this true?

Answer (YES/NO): NO